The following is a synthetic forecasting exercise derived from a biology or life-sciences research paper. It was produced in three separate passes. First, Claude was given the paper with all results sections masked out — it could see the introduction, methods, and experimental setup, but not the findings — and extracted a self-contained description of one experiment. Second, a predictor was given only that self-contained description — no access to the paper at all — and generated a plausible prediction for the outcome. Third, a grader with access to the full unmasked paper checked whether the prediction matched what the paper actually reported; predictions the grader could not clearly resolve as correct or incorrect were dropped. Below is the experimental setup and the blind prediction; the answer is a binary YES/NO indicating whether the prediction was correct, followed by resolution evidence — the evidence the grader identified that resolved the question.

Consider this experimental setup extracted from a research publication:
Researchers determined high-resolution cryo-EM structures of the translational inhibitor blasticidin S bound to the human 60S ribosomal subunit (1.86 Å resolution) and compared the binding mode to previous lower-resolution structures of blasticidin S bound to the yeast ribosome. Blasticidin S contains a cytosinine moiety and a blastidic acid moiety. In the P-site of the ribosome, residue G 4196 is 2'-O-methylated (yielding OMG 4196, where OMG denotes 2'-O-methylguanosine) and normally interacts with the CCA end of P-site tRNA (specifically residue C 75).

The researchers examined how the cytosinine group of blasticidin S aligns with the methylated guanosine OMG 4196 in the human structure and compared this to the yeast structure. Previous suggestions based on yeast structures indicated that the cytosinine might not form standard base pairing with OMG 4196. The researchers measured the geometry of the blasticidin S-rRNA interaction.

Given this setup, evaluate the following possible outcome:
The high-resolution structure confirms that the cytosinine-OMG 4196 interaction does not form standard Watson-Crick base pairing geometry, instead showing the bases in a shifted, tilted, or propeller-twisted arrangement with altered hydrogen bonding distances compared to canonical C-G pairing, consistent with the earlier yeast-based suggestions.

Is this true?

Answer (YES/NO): NO